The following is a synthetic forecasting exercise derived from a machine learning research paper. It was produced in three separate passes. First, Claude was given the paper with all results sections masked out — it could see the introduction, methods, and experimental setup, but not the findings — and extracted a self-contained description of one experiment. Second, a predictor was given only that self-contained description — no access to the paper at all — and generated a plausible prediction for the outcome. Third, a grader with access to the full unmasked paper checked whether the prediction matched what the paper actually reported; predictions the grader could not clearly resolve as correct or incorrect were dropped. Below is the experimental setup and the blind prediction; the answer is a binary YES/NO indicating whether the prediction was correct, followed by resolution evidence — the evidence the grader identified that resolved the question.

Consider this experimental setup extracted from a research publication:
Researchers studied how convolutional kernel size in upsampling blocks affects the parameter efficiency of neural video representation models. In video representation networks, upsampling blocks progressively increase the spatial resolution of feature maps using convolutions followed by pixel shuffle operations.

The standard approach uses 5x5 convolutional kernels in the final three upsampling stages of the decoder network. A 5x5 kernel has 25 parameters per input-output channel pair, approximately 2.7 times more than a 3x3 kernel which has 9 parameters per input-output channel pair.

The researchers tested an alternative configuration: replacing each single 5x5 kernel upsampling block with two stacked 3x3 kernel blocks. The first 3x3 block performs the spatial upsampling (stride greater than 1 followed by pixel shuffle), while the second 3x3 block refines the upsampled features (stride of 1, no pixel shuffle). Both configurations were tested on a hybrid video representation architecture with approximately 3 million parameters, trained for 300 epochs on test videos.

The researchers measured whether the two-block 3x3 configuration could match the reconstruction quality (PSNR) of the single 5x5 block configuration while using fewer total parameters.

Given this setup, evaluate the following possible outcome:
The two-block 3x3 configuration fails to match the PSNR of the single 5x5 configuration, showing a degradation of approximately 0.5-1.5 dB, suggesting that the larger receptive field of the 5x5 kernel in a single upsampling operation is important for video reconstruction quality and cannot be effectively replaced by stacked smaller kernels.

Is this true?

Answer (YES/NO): NO